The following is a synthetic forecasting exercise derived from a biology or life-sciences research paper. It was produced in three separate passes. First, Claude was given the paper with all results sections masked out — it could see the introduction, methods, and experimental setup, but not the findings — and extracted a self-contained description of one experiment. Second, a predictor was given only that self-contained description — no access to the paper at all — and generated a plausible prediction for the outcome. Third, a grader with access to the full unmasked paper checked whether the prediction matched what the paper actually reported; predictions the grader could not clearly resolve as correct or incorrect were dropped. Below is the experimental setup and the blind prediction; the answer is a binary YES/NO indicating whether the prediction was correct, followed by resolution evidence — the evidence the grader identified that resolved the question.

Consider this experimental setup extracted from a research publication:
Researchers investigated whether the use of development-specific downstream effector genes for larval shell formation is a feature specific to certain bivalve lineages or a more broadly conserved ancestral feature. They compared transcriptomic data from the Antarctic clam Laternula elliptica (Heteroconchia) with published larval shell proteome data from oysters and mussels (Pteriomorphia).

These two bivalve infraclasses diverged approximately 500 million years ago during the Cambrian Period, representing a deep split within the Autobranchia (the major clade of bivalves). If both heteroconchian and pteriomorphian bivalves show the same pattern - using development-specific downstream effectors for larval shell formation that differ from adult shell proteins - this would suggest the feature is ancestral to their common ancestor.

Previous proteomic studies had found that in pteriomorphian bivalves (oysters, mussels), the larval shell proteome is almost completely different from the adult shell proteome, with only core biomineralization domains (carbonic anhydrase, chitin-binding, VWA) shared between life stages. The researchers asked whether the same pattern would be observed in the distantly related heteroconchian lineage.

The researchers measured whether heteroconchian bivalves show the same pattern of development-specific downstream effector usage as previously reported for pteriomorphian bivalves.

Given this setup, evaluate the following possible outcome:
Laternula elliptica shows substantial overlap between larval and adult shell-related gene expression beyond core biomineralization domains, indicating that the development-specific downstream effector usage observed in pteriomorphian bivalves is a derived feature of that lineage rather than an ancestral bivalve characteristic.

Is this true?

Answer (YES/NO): NO